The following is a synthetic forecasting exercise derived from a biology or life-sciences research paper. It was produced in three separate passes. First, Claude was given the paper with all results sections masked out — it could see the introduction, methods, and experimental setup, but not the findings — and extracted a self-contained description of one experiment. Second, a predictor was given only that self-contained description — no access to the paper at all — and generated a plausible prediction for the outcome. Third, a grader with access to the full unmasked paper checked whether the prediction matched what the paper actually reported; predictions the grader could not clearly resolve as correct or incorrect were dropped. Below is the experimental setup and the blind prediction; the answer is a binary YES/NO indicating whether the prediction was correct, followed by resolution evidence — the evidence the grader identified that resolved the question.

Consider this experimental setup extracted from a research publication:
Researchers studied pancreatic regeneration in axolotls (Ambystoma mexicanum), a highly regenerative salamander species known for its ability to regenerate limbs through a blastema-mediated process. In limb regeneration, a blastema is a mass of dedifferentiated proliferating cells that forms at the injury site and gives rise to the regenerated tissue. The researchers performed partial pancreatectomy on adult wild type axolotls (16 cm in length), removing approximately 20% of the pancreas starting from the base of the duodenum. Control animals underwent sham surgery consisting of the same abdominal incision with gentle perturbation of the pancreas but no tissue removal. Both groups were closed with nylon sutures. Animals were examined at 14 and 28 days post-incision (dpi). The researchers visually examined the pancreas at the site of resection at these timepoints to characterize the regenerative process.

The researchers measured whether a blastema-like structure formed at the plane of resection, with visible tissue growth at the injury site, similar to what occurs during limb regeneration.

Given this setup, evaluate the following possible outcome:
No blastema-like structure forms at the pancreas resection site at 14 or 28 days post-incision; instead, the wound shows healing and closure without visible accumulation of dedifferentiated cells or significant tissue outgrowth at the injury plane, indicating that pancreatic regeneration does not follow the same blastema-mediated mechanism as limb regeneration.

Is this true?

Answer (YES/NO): YES